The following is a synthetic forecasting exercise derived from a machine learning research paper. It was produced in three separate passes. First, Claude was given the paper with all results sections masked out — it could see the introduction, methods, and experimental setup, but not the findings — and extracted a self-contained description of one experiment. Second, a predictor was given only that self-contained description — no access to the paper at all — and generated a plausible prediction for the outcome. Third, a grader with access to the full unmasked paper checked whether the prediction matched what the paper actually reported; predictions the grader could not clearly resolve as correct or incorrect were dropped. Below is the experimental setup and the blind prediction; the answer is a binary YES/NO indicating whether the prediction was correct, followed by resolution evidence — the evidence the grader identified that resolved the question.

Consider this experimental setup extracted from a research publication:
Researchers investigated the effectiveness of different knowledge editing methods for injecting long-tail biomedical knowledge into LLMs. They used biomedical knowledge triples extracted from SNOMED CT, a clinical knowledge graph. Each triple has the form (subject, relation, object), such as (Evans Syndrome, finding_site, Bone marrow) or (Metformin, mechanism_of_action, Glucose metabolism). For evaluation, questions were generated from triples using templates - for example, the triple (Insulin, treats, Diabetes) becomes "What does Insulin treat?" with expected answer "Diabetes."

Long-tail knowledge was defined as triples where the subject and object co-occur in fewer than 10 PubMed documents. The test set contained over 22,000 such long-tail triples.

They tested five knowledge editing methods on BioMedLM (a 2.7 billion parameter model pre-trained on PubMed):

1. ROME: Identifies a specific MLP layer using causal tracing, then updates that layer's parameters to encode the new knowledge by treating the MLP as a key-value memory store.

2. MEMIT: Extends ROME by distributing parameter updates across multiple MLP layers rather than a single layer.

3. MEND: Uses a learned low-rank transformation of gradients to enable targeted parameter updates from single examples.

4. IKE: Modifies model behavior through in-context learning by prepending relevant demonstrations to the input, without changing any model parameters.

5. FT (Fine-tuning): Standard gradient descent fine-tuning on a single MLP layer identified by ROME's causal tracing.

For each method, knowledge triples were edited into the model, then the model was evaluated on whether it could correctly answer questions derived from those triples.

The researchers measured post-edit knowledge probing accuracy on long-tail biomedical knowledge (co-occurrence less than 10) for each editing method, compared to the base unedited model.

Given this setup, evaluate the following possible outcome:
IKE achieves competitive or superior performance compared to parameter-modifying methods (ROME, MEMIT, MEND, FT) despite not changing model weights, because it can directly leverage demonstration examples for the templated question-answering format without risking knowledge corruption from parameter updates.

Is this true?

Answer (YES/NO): NO